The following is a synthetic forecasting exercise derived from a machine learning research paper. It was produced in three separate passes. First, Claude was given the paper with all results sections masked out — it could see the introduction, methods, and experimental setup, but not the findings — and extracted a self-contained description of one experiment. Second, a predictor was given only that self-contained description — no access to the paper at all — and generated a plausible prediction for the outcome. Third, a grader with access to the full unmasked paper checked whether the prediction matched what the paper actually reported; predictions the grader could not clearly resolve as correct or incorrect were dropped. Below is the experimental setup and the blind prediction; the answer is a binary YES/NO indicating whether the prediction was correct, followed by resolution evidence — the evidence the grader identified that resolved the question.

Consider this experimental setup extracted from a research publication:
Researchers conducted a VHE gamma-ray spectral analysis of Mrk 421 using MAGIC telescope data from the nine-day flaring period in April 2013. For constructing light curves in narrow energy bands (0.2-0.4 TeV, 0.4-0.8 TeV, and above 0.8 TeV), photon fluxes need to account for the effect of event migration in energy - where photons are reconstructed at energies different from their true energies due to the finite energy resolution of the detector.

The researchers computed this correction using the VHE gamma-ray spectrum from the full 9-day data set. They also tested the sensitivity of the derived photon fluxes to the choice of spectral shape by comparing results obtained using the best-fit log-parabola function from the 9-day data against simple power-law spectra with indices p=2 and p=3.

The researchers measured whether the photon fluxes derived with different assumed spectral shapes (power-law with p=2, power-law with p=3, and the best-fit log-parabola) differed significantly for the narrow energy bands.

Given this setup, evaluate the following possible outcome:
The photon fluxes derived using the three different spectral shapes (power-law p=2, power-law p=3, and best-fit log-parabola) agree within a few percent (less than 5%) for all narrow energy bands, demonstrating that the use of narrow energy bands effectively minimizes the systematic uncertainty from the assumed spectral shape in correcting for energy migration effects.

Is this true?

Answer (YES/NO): NO